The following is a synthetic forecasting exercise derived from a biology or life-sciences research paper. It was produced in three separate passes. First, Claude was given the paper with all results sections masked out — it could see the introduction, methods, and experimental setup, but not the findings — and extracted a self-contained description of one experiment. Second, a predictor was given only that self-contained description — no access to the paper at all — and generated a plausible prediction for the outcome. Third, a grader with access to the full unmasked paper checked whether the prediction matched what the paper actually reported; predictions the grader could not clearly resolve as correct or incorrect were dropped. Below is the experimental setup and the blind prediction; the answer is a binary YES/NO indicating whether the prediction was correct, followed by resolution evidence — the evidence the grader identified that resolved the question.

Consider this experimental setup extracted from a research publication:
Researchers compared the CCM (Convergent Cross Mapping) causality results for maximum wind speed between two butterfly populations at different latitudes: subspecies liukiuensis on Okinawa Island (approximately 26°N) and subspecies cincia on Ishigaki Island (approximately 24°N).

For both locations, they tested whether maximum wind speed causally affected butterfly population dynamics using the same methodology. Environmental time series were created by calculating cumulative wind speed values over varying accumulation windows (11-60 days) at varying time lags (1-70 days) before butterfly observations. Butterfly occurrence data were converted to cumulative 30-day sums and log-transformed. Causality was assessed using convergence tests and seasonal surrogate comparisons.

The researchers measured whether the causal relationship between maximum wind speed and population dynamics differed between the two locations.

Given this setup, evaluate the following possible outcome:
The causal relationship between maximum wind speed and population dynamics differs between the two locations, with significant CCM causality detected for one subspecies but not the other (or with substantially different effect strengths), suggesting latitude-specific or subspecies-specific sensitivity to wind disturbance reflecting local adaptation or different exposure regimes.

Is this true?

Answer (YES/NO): YES